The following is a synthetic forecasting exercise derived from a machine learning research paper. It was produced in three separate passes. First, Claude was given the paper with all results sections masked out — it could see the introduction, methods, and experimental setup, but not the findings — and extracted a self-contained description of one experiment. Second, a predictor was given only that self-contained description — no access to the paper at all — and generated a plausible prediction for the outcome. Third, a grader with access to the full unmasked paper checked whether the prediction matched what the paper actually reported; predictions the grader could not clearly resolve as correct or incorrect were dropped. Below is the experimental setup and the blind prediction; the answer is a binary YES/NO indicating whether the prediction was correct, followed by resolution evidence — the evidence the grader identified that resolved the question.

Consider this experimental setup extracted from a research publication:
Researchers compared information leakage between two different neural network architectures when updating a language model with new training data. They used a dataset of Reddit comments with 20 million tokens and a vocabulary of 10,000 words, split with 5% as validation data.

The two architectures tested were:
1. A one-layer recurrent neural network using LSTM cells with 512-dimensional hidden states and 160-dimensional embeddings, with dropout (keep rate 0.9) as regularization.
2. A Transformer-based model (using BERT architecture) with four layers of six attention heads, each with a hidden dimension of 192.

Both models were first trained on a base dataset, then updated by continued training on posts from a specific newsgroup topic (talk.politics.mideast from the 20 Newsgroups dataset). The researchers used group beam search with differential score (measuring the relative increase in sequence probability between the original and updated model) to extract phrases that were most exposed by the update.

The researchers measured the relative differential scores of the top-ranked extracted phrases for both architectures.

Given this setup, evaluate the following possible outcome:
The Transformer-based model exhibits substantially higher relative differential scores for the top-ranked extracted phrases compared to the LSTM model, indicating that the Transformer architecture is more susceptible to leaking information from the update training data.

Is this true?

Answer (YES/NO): YES